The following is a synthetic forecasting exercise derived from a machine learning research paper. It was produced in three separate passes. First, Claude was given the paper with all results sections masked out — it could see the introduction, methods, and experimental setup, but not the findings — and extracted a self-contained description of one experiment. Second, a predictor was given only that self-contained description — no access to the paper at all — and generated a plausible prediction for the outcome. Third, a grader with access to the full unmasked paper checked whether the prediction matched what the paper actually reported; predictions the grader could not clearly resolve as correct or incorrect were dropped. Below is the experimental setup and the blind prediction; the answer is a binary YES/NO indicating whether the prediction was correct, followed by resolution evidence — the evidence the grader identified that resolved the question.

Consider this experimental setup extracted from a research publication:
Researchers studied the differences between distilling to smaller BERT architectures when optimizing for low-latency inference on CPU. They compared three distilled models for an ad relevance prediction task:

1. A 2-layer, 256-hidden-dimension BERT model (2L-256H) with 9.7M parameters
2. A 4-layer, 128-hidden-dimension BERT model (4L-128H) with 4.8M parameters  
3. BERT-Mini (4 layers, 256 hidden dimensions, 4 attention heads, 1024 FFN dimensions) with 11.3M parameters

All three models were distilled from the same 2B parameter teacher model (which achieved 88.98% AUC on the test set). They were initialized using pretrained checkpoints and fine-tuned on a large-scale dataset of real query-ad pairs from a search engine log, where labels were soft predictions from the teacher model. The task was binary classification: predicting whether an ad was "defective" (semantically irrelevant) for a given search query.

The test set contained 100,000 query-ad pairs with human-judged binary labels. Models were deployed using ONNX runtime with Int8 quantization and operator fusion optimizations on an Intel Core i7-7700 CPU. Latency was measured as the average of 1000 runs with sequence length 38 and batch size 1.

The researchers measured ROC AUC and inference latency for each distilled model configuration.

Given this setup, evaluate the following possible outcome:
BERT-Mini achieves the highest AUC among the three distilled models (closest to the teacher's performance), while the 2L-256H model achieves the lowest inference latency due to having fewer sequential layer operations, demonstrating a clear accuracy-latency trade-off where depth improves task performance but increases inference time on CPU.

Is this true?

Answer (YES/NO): YES